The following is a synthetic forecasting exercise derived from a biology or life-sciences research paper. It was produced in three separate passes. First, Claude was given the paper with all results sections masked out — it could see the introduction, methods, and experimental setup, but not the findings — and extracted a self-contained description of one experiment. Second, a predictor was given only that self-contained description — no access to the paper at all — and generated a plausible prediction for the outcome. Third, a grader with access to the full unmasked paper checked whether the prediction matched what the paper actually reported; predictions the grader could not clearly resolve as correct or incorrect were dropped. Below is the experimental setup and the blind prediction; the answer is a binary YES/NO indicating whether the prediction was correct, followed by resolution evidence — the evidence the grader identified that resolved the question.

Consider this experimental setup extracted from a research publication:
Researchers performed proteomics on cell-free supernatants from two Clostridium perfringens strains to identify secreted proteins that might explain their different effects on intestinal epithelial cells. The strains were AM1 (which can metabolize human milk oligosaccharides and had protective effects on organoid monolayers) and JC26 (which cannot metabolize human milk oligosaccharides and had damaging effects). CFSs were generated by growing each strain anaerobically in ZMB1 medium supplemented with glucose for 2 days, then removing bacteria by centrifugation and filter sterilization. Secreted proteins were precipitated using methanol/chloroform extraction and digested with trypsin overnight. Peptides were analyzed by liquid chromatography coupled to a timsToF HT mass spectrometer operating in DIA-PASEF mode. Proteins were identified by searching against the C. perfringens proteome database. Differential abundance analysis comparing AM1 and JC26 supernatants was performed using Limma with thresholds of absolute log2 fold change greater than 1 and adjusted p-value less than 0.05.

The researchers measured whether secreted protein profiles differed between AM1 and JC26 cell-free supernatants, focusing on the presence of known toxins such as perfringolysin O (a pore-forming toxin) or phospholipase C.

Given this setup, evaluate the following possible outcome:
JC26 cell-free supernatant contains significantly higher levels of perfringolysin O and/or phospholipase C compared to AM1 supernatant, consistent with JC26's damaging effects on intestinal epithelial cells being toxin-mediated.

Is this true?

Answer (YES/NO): YES